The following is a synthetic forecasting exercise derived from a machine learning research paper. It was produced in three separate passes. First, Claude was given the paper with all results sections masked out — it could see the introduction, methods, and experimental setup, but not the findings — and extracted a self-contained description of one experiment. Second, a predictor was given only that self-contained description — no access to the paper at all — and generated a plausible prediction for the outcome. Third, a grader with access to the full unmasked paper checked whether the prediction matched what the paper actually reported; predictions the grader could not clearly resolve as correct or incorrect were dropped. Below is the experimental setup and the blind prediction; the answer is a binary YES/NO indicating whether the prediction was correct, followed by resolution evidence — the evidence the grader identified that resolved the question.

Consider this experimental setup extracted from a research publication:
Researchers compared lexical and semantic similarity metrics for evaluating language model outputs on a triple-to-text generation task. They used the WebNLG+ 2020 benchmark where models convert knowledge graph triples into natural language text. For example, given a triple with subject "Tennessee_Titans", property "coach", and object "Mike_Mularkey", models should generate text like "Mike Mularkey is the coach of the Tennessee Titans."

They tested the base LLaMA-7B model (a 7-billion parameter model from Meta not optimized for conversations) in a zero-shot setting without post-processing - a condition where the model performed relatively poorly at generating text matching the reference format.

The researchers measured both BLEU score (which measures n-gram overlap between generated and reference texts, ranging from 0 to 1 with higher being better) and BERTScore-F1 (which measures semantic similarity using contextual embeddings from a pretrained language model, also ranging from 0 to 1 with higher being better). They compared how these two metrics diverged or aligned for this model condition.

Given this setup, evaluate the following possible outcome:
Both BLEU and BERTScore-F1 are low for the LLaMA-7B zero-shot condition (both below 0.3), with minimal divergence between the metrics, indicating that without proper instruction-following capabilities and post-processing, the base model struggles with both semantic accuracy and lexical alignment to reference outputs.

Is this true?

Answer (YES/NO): NO